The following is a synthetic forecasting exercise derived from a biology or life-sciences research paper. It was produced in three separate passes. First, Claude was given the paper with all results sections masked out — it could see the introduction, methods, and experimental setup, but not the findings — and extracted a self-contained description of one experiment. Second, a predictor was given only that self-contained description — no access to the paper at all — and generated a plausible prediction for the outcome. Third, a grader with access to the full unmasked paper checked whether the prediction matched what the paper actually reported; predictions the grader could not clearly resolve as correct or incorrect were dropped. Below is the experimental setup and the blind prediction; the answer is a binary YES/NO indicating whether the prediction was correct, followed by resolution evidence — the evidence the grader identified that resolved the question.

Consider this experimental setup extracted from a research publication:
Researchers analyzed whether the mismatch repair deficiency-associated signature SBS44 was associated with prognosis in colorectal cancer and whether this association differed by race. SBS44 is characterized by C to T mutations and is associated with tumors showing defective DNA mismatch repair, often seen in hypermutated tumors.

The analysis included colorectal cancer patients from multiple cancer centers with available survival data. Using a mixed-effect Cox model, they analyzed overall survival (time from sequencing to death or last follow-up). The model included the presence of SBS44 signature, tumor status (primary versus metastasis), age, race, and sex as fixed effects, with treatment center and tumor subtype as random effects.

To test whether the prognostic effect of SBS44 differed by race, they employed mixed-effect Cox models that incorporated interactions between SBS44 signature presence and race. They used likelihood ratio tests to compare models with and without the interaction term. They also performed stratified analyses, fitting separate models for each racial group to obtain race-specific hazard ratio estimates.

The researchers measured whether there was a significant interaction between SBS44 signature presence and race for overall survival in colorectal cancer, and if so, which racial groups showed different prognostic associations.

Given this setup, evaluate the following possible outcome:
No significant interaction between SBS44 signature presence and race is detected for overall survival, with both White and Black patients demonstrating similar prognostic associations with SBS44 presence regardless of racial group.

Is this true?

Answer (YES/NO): NO